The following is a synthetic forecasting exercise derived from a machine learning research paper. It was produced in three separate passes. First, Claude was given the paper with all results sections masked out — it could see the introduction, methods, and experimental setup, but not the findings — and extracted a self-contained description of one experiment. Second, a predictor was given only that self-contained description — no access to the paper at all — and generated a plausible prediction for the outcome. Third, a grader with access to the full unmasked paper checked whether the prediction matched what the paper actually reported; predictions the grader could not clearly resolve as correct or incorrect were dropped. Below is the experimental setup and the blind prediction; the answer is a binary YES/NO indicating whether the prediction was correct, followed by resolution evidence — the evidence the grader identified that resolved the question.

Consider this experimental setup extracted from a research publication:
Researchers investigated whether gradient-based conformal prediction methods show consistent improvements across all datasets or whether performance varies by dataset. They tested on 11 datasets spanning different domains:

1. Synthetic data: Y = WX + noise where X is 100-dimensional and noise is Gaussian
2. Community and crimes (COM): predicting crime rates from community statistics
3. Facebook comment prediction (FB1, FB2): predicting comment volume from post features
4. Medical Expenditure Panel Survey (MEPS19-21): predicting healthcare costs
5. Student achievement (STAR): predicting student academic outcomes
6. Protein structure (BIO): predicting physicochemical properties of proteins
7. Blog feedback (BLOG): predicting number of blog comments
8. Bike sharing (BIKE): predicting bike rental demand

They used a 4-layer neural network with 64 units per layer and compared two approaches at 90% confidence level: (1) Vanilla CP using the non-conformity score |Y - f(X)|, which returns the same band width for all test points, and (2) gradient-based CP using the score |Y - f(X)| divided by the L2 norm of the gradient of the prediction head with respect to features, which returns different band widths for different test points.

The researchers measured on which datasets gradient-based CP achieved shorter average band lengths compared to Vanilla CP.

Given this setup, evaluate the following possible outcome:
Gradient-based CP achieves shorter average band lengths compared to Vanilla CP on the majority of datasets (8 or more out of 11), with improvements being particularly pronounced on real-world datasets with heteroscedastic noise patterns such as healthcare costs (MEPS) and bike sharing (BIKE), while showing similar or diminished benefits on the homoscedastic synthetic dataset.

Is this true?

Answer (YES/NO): NO